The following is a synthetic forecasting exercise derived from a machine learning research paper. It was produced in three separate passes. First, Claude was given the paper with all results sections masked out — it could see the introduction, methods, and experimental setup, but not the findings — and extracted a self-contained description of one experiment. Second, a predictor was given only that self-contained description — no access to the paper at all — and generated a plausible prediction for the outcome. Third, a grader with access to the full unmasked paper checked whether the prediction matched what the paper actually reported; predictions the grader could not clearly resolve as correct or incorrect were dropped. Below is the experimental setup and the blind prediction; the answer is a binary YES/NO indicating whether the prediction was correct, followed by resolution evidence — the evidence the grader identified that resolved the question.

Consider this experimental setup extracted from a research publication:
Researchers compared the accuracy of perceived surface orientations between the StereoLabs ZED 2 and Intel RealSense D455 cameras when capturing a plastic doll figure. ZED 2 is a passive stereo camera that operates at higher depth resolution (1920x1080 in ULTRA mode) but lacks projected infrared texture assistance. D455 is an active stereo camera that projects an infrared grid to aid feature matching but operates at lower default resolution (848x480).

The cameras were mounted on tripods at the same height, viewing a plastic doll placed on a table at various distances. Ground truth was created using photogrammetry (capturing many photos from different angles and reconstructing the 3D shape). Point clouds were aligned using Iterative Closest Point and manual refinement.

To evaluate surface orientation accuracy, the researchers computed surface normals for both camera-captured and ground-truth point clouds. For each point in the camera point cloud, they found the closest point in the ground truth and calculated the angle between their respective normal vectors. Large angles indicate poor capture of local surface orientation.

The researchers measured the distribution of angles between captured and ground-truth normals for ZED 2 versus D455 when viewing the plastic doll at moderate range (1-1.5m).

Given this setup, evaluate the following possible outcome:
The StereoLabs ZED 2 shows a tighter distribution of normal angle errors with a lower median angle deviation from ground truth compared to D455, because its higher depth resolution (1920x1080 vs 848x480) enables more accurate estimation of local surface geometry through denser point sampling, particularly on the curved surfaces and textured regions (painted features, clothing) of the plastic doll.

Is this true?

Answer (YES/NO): YES